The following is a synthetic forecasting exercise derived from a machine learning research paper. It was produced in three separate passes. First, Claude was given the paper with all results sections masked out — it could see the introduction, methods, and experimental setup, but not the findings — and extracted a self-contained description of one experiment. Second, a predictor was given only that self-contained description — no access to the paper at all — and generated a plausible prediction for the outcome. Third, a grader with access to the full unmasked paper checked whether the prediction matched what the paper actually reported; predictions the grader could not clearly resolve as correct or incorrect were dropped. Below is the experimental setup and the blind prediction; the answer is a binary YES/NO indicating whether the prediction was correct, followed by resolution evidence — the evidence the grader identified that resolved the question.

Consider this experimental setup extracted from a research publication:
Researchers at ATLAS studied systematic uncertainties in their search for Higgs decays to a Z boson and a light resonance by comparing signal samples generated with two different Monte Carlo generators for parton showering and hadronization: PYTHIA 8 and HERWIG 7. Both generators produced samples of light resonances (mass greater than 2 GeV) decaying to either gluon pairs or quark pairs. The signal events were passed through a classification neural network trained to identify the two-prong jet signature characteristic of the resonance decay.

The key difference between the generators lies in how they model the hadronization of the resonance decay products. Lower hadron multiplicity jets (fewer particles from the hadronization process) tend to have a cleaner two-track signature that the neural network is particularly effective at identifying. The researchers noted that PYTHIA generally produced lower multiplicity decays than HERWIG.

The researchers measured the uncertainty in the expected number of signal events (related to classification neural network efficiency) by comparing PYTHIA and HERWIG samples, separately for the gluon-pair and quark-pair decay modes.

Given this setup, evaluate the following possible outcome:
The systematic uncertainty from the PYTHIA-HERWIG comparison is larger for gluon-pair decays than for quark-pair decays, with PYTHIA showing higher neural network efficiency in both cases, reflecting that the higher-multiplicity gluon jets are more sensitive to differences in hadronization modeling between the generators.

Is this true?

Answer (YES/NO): YES